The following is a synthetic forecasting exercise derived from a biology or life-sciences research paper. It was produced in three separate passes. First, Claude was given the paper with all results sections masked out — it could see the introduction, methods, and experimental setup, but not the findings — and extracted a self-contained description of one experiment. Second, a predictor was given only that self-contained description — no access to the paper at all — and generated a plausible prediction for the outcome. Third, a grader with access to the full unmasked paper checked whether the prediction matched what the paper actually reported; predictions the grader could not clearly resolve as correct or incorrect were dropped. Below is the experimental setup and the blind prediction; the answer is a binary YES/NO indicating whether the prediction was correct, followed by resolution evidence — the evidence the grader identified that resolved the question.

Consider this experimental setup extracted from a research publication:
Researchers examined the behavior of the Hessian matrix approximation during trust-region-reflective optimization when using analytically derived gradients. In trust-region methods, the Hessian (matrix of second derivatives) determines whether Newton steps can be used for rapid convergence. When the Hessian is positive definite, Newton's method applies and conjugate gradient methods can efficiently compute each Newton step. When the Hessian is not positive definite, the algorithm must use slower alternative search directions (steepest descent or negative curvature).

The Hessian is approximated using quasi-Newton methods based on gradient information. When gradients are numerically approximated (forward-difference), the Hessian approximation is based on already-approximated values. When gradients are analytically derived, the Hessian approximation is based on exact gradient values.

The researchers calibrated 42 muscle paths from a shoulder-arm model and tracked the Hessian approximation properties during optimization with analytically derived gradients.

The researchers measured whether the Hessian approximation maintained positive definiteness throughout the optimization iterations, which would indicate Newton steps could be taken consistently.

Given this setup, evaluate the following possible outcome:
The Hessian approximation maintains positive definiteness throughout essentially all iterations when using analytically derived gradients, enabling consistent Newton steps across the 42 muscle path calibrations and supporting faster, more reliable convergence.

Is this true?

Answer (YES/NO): YES